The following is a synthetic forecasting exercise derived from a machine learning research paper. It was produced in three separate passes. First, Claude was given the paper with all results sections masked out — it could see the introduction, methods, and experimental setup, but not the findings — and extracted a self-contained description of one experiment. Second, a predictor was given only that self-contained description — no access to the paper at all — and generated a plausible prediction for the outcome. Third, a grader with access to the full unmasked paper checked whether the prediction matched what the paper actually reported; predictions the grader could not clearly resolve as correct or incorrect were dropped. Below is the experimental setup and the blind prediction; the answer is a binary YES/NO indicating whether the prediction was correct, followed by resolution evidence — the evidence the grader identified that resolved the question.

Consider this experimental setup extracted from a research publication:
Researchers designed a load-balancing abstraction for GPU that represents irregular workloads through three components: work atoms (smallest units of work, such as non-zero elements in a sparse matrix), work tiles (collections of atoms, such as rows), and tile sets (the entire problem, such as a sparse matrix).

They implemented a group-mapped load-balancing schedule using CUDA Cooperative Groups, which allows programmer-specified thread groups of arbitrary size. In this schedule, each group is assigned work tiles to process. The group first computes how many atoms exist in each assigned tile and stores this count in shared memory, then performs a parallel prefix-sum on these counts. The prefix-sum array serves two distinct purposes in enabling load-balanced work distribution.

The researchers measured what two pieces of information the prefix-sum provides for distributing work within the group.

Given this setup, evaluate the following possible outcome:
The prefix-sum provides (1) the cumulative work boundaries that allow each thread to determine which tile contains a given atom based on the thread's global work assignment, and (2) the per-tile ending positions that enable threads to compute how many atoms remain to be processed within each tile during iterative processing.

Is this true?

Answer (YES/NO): NO